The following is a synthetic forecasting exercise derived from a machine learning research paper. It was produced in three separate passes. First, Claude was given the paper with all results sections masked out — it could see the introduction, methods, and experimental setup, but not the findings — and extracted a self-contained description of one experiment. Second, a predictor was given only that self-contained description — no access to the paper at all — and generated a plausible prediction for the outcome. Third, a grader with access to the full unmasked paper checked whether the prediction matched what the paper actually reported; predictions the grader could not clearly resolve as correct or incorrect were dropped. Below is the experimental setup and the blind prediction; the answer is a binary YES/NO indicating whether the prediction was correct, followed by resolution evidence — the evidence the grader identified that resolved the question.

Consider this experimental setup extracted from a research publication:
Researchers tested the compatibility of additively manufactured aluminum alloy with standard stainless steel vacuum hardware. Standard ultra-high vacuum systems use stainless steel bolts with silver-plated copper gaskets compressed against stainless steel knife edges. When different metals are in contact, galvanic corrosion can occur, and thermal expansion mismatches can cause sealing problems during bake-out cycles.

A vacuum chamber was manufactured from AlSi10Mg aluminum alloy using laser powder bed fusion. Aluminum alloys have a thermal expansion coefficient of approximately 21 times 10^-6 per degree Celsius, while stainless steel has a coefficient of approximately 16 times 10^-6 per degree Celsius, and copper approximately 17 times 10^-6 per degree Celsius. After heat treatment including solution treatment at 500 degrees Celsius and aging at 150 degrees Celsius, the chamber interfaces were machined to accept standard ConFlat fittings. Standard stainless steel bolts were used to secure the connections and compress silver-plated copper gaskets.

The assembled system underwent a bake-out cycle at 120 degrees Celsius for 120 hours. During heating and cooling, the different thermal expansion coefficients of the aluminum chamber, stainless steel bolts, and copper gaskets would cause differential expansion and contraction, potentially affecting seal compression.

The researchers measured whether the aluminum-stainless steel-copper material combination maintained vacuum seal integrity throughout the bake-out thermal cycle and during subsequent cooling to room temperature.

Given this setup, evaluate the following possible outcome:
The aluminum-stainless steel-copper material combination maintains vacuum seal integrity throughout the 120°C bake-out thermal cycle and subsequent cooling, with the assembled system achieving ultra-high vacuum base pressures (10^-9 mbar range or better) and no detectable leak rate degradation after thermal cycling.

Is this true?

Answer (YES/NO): YES